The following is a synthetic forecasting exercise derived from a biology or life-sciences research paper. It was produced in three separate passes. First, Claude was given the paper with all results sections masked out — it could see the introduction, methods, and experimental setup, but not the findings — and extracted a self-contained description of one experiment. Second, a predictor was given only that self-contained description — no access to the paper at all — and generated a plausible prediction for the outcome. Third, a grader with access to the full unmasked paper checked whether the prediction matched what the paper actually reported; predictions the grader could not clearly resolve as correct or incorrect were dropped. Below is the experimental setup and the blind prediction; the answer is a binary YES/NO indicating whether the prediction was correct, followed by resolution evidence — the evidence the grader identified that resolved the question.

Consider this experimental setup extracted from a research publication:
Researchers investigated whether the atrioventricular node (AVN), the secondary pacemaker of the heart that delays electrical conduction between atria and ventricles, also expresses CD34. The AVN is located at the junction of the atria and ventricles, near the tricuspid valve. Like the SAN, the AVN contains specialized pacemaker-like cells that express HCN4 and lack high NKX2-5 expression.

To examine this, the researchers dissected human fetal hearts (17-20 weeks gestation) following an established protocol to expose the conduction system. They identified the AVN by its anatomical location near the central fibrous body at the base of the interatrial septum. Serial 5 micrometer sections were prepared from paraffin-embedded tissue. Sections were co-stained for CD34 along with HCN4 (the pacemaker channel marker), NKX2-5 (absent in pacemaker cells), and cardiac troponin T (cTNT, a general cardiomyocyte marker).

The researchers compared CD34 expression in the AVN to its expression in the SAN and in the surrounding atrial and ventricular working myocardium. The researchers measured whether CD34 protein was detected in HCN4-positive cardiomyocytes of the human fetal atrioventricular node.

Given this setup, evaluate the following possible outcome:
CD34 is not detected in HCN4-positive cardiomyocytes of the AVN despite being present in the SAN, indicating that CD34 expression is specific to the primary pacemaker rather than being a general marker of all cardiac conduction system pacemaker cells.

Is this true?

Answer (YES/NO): YES